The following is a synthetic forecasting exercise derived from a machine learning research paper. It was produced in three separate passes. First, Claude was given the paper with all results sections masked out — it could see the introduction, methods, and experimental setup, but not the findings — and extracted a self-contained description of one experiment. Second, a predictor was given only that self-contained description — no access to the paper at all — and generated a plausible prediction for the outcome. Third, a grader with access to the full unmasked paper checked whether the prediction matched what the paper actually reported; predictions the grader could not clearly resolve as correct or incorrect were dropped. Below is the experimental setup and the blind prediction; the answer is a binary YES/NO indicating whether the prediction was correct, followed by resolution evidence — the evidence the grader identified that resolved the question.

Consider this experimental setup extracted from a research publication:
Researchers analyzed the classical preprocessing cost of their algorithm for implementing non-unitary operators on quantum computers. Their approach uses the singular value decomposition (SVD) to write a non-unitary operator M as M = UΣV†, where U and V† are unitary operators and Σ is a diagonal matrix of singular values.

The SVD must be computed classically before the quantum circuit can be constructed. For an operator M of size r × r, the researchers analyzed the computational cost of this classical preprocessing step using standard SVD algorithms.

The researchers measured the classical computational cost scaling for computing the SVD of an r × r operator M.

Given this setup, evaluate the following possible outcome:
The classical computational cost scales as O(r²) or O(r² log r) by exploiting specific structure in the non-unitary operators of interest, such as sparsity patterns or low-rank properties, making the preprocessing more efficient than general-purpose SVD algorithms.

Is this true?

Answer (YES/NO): NO